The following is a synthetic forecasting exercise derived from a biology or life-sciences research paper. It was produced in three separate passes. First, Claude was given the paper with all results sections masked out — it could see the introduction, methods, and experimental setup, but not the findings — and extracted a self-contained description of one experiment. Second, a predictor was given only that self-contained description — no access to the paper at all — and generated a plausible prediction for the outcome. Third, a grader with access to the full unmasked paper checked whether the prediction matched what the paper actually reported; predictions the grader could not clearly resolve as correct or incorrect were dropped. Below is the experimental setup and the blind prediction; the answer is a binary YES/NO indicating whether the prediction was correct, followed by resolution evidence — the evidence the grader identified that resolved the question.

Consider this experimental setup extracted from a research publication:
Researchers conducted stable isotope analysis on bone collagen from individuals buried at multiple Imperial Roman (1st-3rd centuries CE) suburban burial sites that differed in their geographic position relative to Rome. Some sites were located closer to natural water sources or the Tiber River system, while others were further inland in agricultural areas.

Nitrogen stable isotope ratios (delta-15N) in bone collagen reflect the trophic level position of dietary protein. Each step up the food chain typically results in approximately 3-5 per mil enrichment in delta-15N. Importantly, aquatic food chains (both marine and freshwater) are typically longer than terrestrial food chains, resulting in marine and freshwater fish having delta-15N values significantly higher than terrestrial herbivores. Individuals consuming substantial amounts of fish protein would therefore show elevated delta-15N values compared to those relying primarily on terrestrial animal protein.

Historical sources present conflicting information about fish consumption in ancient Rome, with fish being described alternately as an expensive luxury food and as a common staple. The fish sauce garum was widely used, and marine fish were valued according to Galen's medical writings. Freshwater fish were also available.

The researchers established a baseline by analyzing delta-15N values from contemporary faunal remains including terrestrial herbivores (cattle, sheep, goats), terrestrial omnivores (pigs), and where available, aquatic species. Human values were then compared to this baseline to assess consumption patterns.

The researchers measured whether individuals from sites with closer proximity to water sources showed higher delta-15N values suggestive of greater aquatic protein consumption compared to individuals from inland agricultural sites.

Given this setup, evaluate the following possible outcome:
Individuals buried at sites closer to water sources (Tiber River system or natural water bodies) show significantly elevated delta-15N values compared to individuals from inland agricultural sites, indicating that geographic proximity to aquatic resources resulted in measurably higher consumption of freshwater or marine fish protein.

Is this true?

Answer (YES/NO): YES